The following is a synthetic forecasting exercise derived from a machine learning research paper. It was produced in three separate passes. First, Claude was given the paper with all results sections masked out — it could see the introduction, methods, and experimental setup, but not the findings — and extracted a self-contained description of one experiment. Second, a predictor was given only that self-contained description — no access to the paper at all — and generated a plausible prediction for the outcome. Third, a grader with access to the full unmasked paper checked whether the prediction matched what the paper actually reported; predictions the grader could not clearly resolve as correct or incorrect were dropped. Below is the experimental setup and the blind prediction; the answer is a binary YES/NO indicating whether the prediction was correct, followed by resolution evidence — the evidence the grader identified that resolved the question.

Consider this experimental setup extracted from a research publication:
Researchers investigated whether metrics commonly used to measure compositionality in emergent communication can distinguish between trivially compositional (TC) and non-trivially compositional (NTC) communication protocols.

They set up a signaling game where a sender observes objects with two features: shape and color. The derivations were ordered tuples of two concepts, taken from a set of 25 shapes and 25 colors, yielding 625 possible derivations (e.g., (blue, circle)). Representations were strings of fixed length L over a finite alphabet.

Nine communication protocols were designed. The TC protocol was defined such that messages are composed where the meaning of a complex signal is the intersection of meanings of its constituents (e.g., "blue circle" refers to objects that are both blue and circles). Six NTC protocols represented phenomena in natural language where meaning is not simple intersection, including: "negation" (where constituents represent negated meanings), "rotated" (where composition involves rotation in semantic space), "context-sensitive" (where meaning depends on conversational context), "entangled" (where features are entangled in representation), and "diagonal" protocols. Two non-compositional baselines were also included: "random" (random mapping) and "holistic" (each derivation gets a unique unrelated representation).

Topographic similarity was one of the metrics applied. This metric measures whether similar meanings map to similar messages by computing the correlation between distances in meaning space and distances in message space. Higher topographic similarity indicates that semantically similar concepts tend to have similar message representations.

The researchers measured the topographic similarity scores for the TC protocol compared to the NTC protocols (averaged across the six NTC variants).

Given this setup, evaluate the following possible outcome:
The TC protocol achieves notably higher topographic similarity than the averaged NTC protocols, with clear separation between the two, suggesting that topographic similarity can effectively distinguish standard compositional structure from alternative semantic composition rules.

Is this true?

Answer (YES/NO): NO